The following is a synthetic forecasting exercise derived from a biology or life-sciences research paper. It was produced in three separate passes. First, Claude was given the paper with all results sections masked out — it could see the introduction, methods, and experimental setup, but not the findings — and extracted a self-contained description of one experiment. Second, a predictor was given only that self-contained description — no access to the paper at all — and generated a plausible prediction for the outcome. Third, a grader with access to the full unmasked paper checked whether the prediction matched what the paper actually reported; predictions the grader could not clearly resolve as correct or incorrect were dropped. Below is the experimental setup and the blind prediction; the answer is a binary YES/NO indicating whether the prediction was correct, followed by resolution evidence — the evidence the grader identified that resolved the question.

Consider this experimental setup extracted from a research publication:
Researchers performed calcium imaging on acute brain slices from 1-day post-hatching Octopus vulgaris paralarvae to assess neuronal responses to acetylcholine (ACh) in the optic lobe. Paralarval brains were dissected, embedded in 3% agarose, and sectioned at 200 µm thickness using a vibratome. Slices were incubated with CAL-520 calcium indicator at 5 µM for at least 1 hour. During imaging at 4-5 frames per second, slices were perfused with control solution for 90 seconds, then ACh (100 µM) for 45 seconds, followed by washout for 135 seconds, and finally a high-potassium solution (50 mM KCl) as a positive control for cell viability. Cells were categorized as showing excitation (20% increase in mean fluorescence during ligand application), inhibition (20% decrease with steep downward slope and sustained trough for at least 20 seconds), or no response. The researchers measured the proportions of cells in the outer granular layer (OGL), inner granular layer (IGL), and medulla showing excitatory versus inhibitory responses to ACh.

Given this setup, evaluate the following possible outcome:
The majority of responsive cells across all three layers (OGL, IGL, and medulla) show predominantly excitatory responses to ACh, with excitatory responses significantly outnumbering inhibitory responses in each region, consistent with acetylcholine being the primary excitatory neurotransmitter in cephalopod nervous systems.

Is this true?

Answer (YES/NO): NO